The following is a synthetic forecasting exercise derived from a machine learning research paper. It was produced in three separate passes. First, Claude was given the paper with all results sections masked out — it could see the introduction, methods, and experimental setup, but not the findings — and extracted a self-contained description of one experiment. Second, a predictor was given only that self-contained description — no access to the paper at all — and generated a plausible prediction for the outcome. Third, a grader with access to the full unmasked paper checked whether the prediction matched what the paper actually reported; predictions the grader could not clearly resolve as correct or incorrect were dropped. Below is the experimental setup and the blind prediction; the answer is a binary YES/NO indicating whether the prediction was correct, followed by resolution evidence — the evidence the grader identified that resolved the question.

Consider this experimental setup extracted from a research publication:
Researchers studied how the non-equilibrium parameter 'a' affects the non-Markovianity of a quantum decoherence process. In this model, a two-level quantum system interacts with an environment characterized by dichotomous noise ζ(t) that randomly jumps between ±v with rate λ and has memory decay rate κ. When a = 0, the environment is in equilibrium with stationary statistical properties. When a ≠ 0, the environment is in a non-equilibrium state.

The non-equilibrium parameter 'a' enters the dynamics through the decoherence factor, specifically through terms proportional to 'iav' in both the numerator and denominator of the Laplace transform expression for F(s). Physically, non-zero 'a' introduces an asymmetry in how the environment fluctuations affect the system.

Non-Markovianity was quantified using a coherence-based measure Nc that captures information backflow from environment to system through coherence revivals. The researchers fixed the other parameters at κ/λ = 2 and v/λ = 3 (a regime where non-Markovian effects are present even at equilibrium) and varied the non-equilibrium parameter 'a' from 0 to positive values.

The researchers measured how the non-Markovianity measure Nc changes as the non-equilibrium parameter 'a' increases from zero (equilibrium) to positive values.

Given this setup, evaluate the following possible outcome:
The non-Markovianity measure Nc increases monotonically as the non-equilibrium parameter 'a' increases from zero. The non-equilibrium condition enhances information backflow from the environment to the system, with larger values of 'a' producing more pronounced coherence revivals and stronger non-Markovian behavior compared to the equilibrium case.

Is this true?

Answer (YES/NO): NO